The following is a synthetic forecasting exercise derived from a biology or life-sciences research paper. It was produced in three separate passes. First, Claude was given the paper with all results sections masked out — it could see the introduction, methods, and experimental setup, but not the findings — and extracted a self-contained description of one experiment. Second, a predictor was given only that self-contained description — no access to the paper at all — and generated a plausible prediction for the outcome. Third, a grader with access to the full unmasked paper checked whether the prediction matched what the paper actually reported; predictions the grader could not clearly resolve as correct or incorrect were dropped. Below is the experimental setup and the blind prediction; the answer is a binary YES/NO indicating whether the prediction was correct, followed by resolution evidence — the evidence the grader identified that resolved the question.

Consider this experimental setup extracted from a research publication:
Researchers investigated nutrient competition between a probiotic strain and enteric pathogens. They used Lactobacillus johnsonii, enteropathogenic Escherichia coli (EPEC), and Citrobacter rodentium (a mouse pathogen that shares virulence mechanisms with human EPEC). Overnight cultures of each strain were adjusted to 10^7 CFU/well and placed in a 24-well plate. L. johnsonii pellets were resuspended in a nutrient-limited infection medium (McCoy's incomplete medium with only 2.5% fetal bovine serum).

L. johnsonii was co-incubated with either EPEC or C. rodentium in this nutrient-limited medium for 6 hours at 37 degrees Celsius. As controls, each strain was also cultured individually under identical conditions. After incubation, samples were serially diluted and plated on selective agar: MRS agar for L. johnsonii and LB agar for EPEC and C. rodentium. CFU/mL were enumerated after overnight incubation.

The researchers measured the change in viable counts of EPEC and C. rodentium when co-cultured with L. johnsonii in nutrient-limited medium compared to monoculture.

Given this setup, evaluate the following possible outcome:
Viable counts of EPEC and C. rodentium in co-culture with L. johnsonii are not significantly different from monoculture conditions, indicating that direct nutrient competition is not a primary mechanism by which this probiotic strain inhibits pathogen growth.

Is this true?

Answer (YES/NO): YES